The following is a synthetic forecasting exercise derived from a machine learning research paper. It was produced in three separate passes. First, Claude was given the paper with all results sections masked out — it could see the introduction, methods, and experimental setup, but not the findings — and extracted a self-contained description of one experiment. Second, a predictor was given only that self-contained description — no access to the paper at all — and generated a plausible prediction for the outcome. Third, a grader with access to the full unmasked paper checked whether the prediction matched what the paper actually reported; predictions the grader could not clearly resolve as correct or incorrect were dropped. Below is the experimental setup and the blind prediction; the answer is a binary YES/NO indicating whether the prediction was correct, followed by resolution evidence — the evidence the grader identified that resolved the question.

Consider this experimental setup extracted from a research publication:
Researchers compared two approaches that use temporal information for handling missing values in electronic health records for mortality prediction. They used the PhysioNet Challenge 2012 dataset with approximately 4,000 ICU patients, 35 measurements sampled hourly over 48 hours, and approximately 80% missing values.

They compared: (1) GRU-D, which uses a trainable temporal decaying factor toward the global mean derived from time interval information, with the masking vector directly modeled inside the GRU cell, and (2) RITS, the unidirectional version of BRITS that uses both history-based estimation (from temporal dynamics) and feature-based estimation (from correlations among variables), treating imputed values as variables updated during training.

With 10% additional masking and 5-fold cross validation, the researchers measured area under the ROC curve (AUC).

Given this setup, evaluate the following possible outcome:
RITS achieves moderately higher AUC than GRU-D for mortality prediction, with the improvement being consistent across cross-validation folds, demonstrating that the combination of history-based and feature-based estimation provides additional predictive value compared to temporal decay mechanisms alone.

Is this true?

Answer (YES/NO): NO